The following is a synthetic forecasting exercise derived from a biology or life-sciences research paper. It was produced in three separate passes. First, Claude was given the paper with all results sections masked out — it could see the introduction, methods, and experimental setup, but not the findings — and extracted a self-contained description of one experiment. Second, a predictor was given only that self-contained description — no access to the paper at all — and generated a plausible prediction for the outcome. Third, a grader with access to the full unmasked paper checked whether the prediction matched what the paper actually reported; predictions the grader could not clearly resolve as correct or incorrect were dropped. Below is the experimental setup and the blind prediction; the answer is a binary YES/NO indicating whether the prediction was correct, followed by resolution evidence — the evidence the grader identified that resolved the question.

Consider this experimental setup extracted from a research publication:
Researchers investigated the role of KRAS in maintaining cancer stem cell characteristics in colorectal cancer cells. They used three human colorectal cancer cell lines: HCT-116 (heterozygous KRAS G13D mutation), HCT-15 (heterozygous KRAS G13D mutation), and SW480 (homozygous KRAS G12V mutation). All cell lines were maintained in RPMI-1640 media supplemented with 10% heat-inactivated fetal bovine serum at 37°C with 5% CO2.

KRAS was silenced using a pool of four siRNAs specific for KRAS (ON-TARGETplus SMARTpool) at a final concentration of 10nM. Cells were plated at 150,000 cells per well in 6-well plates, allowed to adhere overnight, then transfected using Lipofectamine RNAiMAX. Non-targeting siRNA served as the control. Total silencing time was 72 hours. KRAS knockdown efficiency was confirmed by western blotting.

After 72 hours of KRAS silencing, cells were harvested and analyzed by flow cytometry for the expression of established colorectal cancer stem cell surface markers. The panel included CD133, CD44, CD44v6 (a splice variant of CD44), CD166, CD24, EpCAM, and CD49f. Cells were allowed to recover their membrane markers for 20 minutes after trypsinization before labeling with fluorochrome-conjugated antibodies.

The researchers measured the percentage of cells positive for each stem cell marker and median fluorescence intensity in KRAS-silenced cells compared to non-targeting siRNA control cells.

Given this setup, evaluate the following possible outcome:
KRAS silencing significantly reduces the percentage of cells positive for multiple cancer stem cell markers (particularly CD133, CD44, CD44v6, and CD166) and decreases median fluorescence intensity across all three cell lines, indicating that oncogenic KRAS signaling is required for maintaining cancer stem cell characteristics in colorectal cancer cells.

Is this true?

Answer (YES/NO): NO